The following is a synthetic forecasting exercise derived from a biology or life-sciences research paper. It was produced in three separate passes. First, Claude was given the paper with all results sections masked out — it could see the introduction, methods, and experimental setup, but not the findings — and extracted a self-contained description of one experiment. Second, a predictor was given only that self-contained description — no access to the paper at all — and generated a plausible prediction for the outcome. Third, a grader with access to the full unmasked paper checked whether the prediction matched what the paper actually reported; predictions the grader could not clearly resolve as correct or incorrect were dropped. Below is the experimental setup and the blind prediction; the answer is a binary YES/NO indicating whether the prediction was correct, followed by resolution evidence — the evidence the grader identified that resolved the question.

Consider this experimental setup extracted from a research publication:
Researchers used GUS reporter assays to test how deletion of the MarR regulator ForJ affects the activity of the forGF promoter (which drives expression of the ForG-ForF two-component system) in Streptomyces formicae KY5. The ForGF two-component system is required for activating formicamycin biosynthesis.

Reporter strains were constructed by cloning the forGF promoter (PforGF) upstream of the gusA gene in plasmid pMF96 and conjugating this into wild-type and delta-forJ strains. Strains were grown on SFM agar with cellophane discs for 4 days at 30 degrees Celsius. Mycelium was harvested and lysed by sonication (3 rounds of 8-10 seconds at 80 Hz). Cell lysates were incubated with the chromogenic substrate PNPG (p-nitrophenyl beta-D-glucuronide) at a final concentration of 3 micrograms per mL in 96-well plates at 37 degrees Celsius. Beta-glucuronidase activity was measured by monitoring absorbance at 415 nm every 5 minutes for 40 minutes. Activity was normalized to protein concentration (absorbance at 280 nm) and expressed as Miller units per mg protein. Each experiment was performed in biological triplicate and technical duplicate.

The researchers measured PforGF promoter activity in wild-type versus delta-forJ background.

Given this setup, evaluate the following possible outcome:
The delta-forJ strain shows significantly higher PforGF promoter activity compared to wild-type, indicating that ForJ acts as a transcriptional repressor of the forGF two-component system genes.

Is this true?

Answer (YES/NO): YES